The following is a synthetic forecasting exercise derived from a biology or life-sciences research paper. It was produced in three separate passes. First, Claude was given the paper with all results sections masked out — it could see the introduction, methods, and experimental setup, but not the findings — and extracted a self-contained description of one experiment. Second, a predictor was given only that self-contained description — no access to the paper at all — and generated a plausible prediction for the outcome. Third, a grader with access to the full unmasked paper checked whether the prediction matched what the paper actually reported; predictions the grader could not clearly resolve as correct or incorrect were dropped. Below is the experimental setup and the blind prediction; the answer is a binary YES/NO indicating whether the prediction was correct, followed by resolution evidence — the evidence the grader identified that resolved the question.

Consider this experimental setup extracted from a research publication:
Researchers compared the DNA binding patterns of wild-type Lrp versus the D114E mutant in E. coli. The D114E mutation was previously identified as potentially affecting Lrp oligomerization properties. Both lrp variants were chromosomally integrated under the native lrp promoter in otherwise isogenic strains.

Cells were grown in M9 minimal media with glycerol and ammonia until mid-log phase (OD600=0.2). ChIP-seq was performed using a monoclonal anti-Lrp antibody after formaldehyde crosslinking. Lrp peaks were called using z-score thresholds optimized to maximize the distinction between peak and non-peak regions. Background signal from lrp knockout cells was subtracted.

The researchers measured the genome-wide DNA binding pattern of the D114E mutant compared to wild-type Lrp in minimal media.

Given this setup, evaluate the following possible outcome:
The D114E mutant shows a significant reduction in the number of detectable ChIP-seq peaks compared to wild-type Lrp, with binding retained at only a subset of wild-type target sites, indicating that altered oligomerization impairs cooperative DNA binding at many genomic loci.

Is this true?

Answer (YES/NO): NO